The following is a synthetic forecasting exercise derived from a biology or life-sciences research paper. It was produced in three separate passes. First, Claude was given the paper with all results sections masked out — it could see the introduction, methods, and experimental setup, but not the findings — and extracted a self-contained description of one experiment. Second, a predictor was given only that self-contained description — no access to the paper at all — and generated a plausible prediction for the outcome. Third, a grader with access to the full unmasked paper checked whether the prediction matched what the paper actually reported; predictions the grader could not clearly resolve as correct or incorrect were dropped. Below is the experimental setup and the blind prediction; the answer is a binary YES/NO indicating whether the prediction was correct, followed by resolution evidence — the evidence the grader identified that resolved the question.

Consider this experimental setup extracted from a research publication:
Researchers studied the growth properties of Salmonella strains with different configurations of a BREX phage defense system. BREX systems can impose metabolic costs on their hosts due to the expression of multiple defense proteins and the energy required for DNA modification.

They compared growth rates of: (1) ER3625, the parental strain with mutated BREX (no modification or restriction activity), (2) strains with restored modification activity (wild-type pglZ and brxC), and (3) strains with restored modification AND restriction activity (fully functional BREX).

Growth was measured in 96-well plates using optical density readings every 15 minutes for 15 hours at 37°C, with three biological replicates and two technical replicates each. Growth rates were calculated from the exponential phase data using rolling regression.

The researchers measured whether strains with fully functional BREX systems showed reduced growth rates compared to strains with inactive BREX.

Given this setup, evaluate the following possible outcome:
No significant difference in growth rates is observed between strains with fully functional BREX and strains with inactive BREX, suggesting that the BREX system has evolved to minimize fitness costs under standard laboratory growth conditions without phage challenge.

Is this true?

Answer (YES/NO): YES